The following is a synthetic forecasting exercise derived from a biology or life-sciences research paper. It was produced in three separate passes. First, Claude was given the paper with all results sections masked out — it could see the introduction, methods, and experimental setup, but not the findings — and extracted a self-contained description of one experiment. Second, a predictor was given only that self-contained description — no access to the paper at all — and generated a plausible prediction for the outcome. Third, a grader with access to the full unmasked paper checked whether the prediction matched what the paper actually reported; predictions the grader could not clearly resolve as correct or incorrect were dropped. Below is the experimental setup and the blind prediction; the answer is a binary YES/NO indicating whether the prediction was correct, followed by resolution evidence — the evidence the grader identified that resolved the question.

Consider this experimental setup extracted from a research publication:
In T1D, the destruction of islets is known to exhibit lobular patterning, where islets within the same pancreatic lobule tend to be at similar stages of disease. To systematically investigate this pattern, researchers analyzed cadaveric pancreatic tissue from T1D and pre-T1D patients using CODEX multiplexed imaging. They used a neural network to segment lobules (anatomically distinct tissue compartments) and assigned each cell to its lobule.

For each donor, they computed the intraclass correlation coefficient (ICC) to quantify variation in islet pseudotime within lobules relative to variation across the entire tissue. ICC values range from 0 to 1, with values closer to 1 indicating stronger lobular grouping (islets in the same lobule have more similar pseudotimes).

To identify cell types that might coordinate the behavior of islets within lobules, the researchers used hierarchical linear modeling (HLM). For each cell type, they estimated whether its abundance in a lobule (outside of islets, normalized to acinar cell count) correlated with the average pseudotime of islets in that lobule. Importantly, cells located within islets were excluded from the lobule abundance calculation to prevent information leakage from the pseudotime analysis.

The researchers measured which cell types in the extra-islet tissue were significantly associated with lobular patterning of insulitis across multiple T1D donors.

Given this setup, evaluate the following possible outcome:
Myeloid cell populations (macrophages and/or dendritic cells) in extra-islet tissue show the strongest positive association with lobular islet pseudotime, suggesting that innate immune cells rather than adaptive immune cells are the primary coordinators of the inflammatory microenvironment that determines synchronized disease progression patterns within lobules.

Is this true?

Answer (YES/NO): NO